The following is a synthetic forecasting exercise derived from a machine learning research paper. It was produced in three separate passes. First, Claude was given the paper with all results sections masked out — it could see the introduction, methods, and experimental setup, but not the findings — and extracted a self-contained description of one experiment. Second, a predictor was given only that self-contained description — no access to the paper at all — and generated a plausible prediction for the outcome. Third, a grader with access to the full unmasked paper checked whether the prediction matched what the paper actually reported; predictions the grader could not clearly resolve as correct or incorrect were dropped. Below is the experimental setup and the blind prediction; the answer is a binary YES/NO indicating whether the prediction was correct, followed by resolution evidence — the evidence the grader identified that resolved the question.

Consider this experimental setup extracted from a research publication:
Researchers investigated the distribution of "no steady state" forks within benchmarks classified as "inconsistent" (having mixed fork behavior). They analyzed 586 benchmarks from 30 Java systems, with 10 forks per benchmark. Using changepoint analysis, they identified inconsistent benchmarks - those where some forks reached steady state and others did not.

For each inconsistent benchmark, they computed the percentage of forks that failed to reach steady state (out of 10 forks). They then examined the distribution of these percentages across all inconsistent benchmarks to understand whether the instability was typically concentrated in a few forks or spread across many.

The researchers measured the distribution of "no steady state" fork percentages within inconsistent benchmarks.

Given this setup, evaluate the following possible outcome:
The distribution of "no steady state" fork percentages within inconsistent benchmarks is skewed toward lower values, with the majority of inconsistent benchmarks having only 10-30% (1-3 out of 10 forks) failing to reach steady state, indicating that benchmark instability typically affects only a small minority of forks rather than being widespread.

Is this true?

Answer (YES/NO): YES